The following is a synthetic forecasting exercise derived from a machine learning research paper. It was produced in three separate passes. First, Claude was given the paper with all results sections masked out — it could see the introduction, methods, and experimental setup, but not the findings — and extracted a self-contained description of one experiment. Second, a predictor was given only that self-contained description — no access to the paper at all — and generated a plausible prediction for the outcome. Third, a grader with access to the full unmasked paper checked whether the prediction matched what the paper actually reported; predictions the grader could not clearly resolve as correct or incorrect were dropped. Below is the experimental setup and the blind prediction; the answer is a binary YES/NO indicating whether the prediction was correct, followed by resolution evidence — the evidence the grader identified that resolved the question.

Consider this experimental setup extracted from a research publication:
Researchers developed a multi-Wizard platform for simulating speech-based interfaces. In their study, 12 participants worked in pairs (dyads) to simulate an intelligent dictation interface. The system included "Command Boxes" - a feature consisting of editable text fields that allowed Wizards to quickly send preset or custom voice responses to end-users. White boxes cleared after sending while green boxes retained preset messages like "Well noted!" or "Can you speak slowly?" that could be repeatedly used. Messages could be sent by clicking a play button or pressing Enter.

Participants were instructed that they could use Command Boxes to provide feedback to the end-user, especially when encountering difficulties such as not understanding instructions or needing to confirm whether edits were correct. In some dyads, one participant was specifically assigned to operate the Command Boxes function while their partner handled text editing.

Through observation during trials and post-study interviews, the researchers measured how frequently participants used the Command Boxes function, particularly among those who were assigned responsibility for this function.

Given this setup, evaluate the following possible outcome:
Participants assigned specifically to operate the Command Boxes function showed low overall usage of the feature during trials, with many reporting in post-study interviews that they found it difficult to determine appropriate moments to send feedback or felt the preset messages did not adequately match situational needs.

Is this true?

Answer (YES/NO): NO